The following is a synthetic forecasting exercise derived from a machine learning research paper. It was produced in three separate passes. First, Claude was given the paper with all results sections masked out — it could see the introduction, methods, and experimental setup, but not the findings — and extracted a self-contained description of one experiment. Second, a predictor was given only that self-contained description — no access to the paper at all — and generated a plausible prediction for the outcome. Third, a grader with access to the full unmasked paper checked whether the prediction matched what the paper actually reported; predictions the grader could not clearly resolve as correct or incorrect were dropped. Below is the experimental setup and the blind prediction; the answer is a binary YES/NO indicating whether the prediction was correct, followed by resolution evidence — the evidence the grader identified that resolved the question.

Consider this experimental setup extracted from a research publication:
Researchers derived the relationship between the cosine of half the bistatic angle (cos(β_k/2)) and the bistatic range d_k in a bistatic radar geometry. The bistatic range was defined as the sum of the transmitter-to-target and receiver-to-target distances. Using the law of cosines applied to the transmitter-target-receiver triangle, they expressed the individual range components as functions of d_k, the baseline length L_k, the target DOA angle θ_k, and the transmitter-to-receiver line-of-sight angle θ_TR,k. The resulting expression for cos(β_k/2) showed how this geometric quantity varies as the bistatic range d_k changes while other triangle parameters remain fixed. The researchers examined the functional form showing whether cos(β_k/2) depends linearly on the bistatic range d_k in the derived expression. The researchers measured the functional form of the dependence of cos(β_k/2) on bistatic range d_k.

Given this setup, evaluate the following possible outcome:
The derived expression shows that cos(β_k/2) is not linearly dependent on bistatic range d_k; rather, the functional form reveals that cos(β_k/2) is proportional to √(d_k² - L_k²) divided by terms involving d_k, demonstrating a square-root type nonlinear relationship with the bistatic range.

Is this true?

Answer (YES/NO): NO